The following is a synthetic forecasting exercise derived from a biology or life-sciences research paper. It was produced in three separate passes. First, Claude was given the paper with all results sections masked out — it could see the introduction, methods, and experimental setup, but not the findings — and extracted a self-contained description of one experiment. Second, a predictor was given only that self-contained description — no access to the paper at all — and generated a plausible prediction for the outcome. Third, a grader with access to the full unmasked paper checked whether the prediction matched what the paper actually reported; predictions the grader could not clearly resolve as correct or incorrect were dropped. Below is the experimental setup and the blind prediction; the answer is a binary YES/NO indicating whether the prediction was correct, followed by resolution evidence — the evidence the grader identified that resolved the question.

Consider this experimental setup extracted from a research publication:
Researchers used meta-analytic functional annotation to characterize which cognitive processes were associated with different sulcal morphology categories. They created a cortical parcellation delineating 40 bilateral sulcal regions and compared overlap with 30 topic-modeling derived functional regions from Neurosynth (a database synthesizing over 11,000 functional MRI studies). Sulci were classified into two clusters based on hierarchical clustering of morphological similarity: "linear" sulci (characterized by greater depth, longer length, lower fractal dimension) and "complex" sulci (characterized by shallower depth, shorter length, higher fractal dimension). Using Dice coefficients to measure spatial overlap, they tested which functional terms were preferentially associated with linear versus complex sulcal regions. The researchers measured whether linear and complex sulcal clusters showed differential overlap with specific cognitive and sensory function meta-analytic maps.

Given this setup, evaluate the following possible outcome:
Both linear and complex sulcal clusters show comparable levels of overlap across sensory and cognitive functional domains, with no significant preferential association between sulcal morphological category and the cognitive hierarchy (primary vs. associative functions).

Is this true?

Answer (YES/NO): NO